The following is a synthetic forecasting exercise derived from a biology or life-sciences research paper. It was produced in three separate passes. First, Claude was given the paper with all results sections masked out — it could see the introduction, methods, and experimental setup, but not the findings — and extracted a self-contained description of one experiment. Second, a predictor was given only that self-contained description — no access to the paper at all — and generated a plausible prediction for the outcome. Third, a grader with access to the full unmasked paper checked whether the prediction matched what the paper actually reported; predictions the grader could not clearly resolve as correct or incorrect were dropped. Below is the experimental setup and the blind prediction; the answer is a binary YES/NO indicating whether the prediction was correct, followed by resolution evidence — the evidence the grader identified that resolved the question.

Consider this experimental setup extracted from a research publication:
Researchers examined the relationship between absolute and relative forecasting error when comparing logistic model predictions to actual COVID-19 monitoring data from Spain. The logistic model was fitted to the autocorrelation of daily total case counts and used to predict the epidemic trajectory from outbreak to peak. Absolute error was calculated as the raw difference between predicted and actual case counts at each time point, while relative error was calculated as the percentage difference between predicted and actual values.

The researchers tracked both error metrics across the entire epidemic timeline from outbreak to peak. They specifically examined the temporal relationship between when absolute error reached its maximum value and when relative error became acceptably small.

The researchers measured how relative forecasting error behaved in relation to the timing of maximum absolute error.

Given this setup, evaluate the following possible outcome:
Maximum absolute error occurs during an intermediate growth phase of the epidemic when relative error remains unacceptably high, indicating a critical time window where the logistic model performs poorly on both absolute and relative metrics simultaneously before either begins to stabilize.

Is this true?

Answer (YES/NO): YES